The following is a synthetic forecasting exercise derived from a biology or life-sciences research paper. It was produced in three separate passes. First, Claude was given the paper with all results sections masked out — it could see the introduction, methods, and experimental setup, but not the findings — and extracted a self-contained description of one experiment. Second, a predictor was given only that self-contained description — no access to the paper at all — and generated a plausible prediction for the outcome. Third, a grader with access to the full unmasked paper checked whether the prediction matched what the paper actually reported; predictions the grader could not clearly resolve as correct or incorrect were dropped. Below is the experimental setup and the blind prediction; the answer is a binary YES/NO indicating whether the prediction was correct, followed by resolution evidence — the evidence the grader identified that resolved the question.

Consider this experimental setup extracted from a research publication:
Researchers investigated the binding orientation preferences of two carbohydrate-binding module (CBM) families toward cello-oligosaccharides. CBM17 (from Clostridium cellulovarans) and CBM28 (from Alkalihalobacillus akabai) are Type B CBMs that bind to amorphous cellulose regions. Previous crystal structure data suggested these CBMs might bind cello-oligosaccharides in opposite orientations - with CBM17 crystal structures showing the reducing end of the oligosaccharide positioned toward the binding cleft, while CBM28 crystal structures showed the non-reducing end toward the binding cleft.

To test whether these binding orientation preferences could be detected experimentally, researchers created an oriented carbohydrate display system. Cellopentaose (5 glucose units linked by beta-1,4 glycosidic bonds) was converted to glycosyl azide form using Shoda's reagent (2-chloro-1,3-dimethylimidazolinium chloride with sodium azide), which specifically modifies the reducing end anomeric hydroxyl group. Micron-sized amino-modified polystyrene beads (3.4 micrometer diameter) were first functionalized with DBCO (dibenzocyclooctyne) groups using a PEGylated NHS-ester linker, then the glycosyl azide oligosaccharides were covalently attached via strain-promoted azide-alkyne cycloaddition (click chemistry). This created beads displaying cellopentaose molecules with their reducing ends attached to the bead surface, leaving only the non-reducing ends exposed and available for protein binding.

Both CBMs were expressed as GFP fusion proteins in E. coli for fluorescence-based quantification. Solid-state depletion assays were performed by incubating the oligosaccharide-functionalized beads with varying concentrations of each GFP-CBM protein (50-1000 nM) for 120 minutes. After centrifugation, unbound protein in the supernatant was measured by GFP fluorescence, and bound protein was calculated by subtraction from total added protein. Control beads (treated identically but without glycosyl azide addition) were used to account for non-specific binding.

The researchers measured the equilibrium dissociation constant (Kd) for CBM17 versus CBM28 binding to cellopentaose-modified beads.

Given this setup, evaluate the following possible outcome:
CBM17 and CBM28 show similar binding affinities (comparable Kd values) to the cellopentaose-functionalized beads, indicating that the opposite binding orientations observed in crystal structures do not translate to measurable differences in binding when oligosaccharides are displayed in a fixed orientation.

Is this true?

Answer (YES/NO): NO